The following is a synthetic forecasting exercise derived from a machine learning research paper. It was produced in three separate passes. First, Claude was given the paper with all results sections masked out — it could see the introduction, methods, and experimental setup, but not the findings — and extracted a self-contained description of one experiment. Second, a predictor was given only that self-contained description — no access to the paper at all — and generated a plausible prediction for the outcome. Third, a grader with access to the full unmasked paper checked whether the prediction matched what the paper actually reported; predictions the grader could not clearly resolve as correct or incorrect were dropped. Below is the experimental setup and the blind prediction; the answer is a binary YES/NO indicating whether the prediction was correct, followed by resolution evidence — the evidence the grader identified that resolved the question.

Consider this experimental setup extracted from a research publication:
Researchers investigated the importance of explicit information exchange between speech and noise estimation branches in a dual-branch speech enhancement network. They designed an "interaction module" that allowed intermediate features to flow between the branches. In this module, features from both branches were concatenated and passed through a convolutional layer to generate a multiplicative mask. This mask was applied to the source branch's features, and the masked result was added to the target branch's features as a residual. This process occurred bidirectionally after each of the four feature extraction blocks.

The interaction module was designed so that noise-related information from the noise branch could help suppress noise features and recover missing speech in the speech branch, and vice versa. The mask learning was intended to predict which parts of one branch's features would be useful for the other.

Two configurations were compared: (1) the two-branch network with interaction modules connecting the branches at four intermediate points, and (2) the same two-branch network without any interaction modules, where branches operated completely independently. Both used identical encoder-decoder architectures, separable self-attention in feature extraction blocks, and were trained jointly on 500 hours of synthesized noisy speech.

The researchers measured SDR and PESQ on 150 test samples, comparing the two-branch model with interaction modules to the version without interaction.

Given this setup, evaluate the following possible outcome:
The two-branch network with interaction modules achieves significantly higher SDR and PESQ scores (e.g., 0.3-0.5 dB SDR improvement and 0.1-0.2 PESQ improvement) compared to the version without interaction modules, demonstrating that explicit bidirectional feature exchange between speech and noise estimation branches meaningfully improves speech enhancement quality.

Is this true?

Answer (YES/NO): YES